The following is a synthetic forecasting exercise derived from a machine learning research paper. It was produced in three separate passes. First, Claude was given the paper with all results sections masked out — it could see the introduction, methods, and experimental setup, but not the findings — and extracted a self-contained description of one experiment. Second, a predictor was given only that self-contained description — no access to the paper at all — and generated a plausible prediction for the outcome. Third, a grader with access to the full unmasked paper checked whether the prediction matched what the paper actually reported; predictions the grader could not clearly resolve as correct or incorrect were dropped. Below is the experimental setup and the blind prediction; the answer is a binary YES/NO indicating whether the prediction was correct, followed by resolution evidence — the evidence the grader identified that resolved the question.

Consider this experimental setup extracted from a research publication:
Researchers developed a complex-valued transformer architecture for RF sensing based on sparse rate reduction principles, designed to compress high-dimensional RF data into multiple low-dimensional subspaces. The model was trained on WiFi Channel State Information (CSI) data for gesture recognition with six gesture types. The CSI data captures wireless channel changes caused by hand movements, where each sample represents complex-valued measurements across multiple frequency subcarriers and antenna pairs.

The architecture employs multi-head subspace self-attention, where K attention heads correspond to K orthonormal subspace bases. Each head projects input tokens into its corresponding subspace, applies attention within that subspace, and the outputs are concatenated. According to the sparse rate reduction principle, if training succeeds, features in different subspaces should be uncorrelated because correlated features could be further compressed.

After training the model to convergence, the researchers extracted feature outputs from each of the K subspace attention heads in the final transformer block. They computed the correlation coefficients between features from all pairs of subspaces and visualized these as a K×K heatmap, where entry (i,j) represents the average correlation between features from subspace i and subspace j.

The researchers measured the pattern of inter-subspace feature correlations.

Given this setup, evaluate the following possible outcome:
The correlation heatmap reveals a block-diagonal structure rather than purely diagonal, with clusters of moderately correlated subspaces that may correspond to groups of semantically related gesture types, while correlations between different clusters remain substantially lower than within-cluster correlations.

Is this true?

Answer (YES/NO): NO